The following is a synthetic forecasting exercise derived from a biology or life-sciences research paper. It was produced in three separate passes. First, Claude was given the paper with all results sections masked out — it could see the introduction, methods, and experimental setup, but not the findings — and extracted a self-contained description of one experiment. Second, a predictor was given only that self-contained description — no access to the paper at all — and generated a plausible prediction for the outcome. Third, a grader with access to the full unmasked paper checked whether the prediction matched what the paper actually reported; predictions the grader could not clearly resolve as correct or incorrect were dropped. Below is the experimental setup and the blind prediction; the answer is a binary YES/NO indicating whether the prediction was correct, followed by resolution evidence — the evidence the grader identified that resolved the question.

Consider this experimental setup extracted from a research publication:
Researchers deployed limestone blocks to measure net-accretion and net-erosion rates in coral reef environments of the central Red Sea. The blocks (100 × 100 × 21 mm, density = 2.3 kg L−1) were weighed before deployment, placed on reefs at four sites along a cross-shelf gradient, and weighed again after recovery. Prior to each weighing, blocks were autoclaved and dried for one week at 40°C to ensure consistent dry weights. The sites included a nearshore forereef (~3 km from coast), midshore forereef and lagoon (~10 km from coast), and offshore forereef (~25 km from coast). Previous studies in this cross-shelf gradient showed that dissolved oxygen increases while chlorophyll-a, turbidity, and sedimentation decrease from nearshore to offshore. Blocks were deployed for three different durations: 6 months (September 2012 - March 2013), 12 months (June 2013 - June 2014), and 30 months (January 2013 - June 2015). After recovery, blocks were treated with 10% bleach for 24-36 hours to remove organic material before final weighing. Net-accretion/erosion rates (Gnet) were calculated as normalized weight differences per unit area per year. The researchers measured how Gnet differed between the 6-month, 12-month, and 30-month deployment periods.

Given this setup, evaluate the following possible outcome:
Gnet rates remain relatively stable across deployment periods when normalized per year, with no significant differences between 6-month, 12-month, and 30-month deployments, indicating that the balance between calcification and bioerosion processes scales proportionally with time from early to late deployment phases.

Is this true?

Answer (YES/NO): NO